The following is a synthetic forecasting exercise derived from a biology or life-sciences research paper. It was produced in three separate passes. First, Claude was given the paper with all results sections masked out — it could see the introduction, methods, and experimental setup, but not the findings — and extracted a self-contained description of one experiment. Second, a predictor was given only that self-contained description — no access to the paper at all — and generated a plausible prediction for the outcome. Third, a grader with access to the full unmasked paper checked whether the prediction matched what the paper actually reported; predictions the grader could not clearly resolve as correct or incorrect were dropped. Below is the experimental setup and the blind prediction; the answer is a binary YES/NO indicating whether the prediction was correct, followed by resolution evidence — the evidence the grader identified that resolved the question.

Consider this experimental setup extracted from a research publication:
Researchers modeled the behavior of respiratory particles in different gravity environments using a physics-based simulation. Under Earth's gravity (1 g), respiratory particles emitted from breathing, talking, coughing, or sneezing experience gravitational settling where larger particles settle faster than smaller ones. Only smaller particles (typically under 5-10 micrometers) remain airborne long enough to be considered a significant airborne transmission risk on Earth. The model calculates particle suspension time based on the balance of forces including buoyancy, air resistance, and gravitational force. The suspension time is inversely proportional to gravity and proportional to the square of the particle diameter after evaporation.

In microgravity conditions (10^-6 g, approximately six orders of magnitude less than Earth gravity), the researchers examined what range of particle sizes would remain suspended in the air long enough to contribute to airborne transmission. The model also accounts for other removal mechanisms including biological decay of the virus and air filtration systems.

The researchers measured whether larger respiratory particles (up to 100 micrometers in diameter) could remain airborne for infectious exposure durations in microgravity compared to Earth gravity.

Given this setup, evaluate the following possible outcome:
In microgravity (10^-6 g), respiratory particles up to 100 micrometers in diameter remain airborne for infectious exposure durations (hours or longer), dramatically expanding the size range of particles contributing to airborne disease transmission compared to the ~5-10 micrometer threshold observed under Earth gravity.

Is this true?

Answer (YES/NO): YES